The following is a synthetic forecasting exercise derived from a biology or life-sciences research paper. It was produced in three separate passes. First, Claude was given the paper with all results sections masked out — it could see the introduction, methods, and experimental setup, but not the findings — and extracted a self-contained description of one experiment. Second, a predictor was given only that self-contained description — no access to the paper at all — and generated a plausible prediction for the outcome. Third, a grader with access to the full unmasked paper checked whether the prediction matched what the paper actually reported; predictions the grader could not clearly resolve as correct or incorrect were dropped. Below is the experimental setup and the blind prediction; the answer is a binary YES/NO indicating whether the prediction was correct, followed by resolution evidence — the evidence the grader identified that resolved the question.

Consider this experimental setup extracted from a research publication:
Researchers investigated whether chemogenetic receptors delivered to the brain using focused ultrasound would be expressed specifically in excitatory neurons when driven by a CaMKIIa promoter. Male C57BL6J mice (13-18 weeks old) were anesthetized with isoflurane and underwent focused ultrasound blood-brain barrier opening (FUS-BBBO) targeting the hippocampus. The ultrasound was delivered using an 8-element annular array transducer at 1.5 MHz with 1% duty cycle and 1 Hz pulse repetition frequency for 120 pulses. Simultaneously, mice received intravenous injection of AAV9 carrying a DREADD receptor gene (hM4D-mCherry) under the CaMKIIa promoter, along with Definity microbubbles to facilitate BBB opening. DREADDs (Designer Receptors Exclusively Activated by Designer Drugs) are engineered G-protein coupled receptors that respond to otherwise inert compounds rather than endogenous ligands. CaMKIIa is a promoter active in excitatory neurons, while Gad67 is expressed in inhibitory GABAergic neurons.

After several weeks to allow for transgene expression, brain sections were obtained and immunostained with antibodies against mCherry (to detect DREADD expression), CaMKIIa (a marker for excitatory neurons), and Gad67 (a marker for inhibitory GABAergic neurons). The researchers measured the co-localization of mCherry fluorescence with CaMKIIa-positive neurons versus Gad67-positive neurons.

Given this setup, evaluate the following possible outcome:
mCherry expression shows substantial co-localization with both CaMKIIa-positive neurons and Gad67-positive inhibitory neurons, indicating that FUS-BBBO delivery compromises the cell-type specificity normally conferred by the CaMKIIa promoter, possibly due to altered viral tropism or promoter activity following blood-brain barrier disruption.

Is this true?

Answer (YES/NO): NO